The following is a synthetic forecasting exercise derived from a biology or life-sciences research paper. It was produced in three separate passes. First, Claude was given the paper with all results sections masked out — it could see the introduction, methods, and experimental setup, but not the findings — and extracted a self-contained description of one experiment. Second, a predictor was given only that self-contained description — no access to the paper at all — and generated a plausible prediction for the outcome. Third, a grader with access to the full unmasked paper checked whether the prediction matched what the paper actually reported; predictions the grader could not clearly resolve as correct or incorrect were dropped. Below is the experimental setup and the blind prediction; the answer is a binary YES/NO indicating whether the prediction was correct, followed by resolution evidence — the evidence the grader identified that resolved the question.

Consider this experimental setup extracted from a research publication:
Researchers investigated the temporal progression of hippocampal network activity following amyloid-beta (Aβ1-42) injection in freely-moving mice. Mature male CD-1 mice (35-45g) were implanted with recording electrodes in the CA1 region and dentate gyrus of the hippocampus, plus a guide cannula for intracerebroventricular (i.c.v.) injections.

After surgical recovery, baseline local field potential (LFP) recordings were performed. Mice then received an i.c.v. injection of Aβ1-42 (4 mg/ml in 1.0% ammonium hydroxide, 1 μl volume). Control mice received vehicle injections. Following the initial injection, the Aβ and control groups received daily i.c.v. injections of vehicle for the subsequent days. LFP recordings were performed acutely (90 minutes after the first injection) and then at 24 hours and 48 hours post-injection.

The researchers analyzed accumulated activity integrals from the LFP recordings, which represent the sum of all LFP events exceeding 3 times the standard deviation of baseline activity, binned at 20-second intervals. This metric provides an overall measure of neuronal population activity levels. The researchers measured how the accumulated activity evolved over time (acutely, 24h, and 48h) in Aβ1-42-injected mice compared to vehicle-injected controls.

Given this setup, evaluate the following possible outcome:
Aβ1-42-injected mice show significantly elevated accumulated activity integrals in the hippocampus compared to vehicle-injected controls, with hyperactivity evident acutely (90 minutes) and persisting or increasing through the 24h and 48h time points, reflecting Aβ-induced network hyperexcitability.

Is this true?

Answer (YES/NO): YES